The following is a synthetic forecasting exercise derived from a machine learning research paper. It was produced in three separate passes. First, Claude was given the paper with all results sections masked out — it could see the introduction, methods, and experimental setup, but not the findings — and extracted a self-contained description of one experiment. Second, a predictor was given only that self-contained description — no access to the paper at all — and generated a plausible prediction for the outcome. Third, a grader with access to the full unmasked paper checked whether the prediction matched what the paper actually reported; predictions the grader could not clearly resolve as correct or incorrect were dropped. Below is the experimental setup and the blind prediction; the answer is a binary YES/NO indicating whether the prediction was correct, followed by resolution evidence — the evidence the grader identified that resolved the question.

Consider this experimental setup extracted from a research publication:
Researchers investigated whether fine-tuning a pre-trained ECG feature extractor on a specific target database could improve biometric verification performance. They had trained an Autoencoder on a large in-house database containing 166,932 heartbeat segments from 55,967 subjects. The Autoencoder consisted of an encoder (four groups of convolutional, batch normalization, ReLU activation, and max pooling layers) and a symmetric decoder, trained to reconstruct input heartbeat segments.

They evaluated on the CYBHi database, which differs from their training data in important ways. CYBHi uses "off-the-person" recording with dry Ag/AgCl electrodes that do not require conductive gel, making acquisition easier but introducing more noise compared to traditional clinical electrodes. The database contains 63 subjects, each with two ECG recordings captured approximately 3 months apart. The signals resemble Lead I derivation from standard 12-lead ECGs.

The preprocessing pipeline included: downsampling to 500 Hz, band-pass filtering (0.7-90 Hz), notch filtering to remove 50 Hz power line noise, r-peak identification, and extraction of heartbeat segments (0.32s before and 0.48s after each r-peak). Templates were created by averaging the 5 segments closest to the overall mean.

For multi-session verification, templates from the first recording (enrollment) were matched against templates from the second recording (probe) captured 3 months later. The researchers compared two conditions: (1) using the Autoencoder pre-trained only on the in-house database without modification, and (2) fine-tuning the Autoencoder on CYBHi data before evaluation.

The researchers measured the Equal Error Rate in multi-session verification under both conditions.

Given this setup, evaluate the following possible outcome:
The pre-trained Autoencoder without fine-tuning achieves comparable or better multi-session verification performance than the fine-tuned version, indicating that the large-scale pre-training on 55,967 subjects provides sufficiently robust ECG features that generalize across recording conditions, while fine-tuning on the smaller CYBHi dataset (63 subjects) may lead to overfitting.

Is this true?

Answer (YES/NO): NO